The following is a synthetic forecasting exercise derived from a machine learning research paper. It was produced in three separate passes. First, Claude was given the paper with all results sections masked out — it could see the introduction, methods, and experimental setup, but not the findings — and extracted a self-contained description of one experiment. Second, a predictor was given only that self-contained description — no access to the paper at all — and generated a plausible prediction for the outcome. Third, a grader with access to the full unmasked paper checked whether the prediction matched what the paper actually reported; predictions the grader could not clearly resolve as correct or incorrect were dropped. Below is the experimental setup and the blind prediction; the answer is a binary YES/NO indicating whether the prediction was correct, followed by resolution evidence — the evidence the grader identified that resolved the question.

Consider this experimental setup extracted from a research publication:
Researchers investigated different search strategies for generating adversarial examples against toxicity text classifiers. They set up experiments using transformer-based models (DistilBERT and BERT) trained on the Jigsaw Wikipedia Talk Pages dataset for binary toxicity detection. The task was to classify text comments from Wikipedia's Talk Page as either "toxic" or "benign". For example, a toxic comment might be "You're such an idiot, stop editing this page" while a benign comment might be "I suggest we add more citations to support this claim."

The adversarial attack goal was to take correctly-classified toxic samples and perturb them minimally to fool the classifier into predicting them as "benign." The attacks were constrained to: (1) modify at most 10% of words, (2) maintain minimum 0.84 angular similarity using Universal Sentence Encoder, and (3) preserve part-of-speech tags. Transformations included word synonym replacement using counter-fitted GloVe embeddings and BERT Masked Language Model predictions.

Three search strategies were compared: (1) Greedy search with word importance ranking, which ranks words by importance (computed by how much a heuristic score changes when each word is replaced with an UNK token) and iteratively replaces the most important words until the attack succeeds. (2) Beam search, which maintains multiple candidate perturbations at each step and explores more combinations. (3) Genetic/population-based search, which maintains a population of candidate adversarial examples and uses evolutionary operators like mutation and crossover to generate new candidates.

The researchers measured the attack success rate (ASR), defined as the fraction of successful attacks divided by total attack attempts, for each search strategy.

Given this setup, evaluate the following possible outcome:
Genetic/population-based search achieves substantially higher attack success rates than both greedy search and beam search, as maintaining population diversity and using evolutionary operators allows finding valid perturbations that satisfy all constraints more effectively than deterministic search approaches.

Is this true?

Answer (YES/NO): NO